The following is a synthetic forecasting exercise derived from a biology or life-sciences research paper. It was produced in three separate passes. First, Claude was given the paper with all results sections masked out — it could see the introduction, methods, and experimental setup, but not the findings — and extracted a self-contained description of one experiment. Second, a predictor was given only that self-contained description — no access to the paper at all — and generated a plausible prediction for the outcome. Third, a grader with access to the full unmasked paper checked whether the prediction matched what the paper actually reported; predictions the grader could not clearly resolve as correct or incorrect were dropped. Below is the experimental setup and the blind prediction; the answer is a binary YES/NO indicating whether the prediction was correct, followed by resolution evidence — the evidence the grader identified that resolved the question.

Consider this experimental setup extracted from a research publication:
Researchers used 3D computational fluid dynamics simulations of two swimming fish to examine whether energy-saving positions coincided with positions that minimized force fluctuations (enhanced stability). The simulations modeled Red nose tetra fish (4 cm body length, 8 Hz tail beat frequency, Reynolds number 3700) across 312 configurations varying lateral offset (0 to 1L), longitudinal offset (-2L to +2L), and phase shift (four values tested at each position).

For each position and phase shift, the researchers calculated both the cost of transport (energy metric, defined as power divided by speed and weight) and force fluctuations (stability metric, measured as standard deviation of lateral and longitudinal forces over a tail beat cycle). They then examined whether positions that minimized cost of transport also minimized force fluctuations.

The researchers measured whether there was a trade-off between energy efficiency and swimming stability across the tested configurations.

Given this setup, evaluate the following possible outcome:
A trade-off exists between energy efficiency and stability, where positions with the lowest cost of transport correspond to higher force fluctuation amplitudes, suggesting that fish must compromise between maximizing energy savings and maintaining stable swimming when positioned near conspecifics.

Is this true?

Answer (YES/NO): YES